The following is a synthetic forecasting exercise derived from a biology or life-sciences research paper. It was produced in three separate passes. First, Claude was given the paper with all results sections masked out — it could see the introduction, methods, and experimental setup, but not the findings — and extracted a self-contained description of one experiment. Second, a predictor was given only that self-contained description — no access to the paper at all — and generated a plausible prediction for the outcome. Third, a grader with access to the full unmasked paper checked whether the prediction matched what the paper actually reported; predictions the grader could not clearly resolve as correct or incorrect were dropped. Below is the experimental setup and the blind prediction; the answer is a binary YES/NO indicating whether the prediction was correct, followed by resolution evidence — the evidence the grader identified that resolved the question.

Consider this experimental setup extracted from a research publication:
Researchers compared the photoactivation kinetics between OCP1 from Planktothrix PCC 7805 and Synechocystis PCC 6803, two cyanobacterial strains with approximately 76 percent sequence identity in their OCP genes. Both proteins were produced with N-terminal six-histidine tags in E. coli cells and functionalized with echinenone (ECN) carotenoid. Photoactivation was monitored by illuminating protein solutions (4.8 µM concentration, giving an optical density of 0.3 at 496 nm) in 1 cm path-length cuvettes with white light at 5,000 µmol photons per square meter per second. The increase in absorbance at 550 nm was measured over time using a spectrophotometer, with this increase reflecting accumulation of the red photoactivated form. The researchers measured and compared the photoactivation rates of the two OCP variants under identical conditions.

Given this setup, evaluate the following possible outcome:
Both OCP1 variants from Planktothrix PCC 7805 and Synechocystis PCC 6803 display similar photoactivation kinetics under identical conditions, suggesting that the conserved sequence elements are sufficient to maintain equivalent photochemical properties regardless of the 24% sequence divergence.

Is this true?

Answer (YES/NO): NO